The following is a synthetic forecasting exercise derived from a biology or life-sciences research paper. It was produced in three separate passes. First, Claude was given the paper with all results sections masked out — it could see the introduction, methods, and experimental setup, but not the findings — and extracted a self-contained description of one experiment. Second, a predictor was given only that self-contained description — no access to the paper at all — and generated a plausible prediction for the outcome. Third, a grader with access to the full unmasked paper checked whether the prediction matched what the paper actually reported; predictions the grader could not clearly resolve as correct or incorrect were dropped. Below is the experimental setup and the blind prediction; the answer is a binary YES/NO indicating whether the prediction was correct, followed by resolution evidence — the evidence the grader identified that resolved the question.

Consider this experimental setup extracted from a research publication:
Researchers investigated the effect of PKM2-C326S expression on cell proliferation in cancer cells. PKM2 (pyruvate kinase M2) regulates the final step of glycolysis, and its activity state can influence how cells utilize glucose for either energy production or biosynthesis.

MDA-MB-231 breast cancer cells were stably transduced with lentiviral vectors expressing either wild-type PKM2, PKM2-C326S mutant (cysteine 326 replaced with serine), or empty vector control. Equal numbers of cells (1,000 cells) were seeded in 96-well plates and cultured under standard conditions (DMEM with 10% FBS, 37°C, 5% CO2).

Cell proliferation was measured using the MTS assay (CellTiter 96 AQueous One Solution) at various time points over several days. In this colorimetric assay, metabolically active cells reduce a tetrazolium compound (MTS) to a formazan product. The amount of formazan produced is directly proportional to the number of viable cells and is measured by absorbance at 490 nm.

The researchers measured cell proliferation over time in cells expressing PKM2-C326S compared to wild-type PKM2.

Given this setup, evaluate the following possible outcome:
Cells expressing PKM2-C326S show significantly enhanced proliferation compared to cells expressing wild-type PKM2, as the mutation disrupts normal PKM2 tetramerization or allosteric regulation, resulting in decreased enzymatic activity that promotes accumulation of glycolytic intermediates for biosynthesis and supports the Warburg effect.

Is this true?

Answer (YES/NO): NO